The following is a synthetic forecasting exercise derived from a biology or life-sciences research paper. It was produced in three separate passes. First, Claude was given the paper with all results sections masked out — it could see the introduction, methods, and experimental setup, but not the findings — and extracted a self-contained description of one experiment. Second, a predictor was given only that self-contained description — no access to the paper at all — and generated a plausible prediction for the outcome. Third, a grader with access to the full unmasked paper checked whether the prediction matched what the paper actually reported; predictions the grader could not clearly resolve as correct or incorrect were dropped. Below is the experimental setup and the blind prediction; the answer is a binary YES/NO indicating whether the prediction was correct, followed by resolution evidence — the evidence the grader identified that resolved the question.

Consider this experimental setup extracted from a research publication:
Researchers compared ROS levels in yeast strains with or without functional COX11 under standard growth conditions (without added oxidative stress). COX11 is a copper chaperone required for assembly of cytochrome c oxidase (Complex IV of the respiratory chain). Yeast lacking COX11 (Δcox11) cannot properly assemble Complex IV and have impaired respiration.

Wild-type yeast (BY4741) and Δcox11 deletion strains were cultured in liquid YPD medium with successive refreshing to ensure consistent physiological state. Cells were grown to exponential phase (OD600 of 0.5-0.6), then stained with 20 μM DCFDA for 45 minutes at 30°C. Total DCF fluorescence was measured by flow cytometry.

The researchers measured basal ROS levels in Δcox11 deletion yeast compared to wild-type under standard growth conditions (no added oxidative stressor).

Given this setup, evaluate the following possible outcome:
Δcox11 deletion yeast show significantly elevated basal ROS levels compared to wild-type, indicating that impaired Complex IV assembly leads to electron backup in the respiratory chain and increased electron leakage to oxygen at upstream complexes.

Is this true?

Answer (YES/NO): NO